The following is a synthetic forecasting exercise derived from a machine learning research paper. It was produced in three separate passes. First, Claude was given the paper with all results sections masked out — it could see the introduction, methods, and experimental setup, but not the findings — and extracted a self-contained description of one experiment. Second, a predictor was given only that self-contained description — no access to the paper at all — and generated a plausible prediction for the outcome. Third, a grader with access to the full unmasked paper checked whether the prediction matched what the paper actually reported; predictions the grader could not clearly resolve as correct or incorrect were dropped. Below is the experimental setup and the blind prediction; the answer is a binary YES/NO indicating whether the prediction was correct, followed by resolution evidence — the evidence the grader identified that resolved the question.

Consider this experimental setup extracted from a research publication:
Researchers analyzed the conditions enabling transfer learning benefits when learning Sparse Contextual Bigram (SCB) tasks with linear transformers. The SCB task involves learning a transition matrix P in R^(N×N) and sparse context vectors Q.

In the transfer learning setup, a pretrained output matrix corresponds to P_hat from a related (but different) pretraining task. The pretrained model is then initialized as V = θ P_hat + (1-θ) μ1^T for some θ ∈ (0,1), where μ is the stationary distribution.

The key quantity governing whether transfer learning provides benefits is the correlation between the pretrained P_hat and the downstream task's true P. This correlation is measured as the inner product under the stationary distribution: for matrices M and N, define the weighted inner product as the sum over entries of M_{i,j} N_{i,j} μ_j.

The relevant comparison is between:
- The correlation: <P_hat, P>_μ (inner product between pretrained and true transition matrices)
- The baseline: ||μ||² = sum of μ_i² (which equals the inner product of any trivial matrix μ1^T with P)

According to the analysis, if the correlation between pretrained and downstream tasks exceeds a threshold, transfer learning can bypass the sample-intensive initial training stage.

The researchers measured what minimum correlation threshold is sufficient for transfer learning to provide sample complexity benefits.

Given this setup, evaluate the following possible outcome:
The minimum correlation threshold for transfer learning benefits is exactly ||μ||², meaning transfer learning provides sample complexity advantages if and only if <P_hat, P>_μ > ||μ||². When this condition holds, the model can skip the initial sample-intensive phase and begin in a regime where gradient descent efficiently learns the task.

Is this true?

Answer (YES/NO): NO